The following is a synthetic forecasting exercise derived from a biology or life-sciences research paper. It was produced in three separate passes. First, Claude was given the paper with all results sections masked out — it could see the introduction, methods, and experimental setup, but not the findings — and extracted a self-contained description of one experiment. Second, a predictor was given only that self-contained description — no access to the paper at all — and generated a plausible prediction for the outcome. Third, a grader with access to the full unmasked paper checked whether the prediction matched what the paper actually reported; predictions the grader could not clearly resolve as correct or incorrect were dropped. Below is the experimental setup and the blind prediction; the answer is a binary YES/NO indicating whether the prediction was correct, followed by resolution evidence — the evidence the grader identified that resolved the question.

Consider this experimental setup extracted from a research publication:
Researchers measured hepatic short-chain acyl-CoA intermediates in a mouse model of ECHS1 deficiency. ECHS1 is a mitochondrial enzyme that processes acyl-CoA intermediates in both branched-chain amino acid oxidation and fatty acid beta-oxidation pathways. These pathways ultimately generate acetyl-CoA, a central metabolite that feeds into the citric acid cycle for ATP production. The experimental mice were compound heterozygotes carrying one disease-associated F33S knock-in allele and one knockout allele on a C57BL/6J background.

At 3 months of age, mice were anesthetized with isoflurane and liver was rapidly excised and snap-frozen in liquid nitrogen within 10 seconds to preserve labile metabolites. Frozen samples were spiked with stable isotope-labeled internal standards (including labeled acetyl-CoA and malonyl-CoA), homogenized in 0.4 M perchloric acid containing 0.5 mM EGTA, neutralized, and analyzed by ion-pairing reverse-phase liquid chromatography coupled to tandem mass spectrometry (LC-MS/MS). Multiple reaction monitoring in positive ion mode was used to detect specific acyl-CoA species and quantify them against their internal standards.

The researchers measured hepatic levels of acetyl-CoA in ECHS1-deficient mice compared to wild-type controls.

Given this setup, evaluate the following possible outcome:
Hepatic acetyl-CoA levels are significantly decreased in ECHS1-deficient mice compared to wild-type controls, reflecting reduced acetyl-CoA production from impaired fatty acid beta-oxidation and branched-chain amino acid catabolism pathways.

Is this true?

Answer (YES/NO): NO